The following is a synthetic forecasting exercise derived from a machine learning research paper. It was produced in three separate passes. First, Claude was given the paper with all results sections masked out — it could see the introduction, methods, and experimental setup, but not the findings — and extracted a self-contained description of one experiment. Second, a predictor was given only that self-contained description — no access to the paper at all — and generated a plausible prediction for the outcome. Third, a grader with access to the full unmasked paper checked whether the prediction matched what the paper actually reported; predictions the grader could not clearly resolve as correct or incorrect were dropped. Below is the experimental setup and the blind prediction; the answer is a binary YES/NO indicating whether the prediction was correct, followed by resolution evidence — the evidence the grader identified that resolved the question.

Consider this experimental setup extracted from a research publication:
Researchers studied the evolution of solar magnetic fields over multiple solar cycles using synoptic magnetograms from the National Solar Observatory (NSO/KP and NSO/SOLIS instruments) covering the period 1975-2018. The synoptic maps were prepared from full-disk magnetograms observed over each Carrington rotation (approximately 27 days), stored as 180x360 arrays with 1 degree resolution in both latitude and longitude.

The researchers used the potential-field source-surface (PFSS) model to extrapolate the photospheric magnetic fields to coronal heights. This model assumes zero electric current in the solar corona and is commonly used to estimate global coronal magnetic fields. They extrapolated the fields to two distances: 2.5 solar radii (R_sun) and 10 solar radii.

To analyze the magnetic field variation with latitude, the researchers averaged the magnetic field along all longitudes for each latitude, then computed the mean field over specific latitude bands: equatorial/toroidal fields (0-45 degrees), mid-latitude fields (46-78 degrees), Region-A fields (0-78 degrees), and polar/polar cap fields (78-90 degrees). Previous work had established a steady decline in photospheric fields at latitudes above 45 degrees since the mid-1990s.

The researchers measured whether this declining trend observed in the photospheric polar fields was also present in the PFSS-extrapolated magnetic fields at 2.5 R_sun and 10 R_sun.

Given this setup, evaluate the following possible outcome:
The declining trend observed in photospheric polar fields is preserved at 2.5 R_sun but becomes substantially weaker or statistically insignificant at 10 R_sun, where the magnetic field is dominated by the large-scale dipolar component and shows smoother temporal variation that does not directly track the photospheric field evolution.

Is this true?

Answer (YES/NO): NO